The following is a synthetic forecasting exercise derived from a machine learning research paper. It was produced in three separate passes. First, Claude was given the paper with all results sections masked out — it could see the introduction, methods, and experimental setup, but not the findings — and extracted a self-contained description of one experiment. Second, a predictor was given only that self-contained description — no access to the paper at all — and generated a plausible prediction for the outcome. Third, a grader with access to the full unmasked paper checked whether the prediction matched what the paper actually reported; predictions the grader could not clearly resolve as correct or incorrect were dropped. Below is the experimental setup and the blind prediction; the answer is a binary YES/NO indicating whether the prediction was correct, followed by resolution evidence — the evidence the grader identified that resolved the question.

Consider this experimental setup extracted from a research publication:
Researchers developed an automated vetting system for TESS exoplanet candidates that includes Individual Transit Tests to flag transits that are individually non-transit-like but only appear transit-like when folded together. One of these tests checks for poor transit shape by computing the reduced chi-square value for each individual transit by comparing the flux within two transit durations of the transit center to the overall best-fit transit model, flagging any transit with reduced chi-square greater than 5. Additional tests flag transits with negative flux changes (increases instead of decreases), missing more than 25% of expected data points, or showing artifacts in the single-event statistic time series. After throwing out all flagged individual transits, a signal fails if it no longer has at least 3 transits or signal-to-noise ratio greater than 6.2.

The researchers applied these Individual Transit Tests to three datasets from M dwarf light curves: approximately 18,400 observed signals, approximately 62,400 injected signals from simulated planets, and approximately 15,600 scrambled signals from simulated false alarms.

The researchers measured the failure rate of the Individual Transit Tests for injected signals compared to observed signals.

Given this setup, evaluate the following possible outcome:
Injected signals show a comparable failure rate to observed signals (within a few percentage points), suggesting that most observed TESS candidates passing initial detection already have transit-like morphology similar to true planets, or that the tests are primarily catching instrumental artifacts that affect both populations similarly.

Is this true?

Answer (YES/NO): NO